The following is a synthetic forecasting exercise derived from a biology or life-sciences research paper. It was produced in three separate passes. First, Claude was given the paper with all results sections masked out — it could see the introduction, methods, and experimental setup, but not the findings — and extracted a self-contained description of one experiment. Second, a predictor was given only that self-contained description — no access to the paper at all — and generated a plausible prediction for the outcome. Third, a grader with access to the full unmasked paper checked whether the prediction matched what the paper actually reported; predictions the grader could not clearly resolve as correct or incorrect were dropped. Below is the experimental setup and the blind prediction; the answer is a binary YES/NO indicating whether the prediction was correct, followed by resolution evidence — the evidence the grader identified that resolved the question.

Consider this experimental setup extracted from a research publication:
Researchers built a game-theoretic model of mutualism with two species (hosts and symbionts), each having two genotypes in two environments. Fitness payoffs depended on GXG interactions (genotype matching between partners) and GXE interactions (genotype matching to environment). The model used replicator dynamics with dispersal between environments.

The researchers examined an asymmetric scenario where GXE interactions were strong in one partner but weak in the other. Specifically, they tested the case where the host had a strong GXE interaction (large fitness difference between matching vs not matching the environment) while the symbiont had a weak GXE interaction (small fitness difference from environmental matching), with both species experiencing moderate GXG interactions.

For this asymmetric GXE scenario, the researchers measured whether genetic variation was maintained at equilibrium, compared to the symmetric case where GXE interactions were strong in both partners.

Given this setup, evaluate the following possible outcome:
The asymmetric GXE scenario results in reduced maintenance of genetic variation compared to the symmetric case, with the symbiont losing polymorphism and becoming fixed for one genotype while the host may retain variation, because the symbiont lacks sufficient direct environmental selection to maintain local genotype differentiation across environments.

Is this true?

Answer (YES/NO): NO